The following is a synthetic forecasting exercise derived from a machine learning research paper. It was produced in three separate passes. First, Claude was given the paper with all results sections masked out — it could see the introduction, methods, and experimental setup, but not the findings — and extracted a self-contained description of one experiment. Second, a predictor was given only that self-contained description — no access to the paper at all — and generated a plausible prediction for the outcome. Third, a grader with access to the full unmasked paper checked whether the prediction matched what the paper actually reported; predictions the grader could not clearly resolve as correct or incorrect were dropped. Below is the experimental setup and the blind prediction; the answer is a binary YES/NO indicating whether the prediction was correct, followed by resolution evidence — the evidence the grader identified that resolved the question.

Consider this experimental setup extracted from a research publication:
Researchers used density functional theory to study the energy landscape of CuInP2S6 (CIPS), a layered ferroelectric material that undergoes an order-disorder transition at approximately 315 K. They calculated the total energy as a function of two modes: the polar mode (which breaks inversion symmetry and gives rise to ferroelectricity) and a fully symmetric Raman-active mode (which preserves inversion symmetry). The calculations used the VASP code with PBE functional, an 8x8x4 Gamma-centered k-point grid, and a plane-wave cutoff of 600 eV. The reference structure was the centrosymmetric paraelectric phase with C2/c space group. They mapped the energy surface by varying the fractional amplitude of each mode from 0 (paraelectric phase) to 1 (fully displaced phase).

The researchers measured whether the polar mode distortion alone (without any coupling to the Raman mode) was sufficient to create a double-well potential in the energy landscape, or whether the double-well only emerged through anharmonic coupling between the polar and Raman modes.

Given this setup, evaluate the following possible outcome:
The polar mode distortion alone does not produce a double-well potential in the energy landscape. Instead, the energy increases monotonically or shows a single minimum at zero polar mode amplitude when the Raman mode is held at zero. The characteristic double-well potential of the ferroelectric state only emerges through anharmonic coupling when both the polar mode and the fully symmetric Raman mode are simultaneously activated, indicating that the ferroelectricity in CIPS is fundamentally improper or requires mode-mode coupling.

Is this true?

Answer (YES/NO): NO